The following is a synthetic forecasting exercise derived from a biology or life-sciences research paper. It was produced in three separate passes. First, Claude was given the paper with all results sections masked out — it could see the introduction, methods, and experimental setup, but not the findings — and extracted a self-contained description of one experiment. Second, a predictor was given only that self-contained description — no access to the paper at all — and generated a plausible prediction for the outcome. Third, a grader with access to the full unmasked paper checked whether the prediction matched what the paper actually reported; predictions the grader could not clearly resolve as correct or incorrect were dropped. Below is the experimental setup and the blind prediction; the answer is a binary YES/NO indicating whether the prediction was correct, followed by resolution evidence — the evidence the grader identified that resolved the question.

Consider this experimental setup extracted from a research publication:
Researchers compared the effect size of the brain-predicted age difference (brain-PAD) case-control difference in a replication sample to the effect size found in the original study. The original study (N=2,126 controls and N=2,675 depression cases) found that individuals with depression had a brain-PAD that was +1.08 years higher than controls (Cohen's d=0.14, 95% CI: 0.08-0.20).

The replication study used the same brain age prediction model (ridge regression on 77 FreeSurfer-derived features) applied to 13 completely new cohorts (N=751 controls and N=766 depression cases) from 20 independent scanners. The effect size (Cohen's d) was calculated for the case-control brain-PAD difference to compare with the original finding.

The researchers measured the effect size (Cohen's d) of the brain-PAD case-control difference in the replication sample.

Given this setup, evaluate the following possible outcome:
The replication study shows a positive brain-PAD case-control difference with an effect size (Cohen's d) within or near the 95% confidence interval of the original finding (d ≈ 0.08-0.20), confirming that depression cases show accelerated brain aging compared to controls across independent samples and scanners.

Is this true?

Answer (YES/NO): YES